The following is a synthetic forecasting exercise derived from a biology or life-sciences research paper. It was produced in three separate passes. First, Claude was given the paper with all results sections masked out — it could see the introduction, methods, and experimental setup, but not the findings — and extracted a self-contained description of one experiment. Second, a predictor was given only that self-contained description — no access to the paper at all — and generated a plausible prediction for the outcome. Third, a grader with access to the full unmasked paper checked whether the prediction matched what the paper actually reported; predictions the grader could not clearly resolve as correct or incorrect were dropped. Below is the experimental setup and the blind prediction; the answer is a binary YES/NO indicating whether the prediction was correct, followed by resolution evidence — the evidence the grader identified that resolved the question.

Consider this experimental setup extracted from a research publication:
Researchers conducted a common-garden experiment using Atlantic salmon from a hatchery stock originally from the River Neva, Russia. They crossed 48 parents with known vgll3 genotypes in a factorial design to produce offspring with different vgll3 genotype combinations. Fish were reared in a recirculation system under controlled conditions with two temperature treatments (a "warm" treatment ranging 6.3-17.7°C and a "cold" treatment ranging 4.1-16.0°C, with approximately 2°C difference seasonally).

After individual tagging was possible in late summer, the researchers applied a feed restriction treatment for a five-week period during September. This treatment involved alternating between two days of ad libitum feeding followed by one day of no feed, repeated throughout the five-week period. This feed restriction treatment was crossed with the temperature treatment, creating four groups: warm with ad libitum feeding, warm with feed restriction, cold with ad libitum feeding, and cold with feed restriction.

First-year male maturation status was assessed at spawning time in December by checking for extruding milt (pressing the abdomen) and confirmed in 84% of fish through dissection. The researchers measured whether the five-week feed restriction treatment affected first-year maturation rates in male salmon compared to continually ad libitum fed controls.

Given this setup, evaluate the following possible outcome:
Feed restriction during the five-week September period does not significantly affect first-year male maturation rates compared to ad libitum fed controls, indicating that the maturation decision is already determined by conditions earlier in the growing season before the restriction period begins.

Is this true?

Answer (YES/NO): YES